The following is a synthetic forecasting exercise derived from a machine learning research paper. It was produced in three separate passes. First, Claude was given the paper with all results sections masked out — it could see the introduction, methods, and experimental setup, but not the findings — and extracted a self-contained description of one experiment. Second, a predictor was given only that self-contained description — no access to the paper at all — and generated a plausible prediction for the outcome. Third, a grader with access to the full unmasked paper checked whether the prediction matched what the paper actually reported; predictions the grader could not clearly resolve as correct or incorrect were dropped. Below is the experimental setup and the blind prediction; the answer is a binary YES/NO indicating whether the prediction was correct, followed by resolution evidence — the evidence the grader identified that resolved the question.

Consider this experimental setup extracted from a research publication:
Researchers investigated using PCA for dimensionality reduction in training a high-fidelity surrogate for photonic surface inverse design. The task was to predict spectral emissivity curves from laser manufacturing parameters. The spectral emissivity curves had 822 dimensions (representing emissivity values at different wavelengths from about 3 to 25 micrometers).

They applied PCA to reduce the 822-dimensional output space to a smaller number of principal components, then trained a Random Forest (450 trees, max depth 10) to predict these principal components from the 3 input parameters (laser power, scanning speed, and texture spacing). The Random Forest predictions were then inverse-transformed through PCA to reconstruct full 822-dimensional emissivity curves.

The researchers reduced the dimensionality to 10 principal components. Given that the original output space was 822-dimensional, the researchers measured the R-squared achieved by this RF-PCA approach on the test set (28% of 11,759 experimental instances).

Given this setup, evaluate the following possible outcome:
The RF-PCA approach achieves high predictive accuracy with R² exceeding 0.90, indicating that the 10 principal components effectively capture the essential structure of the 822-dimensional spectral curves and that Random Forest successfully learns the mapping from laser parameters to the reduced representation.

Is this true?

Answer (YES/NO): YES